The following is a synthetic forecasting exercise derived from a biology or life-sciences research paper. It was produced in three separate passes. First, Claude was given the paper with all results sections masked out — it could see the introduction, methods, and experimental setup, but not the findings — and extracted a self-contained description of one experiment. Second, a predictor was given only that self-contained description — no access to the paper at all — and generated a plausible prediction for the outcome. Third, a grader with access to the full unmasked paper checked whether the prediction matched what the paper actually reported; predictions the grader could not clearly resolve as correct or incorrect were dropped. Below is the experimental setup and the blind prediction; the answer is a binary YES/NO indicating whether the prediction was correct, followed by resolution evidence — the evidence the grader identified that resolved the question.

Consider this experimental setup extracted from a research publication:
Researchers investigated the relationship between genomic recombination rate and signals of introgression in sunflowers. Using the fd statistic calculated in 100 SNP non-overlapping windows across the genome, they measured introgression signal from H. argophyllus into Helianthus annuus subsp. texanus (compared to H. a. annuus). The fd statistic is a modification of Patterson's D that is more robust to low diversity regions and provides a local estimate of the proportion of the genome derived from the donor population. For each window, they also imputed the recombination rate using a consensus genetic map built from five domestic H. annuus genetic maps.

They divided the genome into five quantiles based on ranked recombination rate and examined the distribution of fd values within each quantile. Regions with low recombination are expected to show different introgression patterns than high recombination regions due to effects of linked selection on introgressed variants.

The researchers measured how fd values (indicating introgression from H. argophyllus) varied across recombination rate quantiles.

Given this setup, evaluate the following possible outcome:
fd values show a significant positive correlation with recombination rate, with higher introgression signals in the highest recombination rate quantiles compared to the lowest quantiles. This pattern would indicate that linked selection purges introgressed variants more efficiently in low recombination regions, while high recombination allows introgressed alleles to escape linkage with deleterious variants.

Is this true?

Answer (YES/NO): YES